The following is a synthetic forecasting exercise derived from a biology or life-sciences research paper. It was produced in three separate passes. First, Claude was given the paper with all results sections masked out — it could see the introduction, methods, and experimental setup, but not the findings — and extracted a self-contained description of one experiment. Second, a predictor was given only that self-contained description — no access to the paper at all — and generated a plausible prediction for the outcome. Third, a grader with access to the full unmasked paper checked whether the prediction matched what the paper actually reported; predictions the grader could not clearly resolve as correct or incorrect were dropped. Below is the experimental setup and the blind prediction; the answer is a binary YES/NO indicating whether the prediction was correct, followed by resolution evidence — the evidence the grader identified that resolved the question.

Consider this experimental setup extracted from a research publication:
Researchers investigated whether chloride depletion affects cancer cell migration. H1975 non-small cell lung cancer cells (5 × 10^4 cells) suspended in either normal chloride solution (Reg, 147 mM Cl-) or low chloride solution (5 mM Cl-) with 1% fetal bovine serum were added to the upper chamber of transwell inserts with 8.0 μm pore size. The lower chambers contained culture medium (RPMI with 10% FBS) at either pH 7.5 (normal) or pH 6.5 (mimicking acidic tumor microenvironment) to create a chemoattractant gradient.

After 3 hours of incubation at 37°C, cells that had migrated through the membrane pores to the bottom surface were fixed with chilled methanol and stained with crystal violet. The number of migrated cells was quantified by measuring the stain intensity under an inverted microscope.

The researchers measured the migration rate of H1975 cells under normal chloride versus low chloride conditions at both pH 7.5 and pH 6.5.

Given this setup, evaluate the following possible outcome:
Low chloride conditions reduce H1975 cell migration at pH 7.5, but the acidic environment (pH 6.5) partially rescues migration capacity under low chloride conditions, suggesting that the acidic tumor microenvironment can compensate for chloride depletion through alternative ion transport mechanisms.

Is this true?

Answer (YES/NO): NO